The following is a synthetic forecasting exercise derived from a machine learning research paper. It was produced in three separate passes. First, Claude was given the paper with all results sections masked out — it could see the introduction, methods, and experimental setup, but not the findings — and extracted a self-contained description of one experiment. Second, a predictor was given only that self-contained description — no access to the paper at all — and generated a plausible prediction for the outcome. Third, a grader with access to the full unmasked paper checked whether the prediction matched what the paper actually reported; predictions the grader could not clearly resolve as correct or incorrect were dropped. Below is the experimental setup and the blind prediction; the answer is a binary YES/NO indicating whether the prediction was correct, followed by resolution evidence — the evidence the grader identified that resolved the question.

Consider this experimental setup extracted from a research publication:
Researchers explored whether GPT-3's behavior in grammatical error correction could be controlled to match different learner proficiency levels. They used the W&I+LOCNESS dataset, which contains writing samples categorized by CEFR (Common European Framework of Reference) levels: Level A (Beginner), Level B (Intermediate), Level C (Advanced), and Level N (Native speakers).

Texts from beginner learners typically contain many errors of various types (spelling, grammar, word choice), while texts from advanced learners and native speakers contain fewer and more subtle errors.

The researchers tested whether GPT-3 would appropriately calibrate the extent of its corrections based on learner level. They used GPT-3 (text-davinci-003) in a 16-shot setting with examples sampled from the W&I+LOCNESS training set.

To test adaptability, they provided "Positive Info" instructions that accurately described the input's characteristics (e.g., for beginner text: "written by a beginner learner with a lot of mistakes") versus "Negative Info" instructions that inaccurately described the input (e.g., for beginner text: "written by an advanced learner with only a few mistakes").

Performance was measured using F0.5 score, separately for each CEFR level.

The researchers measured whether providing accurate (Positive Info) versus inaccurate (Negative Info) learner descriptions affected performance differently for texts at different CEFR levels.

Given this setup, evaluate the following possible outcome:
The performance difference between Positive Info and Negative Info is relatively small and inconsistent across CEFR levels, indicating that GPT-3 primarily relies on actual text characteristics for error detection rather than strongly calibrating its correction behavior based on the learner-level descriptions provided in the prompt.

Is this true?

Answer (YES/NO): NO